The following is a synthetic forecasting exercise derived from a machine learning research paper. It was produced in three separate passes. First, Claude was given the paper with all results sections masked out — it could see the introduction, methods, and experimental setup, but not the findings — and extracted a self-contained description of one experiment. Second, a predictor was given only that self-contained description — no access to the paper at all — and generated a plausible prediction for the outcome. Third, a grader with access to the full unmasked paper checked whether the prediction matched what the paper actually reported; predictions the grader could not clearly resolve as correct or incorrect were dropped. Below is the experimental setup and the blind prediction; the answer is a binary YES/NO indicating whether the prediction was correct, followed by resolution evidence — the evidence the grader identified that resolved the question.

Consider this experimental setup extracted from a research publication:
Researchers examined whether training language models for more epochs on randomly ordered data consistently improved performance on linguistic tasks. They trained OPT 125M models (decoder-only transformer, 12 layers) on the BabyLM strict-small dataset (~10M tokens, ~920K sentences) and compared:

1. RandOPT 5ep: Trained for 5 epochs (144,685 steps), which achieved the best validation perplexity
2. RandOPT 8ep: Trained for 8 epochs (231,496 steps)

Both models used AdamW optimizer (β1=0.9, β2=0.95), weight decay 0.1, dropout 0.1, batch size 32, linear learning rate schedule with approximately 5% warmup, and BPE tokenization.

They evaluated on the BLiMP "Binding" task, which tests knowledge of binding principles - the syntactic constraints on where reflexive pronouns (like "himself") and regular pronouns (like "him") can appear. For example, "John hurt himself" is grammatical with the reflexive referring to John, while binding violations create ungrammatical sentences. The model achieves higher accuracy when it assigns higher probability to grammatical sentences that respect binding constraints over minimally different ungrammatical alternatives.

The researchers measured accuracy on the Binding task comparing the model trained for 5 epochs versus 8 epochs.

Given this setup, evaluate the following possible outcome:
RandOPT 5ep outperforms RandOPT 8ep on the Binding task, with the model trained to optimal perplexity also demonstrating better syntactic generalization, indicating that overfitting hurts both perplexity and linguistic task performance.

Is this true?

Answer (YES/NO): YES